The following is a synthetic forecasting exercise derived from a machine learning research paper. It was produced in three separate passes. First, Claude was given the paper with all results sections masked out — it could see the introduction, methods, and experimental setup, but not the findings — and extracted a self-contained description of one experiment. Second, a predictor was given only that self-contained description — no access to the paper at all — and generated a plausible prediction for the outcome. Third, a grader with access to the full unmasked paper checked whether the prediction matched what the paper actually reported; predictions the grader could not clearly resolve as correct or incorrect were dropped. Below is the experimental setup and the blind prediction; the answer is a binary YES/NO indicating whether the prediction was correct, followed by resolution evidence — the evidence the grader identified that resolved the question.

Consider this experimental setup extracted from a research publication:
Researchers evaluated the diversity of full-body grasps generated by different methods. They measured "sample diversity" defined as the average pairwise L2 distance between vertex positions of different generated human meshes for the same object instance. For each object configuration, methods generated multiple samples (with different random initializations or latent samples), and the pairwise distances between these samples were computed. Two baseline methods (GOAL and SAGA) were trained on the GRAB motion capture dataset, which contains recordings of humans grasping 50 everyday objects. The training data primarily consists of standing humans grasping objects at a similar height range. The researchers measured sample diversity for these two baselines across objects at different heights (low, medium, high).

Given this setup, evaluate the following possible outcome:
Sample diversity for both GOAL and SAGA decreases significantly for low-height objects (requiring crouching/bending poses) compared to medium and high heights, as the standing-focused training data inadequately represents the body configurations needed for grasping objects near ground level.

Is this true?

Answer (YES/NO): NO